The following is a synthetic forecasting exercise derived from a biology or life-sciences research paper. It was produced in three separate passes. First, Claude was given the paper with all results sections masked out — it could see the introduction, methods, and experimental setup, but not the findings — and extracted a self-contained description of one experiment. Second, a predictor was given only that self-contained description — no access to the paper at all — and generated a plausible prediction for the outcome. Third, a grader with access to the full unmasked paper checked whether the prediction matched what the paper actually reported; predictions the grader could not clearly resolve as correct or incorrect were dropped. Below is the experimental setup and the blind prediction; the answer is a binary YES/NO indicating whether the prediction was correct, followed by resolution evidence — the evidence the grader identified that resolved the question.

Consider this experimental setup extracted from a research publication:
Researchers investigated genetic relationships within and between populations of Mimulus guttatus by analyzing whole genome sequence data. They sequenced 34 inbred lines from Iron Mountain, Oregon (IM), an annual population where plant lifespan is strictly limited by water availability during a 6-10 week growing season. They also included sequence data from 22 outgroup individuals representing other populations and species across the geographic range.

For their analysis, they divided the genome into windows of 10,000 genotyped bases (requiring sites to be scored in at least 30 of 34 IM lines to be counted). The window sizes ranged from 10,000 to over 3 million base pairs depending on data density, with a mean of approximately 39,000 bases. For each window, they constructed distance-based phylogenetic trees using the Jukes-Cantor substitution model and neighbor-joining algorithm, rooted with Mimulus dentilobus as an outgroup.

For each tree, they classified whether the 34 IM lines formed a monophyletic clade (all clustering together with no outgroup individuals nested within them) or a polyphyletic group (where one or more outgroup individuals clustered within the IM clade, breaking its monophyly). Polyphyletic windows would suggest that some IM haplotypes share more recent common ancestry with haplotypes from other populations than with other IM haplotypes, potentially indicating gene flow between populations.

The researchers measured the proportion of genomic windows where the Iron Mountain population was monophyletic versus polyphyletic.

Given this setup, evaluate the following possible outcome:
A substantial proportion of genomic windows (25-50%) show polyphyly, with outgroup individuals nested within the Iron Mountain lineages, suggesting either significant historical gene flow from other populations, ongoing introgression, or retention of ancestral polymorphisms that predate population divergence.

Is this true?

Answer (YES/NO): NO